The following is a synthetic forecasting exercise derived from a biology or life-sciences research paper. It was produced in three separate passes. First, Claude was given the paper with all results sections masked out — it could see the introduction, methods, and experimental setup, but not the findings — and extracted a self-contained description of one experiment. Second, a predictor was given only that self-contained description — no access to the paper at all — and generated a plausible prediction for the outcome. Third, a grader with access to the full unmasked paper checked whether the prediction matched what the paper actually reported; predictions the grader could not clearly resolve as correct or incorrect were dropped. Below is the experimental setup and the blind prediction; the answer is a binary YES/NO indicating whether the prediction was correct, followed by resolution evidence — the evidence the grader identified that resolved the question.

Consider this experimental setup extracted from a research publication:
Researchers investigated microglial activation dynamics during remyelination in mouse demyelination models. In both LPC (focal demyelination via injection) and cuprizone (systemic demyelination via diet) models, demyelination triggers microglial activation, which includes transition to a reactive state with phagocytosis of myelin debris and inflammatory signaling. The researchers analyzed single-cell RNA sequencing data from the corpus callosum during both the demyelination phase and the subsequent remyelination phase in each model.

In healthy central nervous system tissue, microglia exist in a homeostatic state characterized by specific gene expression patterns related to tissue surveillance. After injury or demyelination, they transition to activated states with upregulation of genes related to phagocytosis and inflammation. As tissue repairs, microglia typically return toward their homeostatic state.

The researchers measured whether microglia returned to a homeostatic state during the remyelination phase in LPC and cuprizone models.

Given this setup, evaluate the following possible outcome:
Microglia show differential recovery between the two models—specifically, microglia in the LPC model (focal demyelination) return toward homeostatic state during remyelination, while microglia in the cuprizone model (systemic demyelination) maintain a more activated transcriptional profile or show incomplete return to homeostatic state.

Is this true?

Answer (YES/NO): NO